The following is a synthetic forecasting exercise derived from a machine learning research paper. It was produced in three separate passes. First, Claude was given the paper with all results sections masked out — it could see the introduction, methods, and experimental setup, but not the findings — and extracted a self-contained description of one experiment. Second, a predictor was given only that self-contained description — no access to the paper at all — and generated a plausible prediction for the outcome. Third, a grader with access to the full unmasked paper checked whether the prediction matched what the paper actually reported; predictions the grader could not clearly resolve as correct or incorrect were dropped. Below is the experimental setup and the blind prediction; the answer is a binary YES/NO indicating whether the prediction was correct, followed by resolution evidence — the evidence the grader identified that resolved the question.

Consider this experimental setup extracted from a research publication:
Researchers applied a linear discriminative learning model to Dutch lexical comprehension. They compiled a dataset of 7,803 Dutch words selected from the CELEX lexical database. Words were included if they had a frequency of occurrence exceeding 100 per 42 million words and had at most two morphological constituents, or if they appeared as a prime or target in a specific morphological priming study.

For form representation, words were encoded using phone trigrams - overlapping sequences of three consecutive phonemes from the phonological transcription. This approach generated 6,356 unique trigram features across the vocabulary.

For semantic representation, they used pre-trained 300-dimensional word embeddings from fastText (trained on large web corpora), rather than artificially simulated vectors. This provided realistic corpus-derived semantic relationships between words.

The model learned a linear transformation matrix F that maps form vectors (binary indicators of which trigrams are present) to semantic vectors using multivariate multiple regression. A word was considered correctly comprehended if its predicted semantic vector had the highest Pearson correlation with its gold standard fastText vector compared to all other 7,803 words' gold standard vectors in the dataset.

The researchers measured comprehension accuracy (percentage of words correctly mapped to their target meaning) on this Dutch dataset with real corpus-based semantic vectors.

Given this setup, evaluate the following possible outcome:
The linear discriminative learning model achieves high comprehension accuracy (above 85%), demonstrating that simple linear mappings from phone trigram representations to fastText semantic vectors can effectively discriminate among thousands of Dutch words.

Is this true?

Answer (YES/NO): YES